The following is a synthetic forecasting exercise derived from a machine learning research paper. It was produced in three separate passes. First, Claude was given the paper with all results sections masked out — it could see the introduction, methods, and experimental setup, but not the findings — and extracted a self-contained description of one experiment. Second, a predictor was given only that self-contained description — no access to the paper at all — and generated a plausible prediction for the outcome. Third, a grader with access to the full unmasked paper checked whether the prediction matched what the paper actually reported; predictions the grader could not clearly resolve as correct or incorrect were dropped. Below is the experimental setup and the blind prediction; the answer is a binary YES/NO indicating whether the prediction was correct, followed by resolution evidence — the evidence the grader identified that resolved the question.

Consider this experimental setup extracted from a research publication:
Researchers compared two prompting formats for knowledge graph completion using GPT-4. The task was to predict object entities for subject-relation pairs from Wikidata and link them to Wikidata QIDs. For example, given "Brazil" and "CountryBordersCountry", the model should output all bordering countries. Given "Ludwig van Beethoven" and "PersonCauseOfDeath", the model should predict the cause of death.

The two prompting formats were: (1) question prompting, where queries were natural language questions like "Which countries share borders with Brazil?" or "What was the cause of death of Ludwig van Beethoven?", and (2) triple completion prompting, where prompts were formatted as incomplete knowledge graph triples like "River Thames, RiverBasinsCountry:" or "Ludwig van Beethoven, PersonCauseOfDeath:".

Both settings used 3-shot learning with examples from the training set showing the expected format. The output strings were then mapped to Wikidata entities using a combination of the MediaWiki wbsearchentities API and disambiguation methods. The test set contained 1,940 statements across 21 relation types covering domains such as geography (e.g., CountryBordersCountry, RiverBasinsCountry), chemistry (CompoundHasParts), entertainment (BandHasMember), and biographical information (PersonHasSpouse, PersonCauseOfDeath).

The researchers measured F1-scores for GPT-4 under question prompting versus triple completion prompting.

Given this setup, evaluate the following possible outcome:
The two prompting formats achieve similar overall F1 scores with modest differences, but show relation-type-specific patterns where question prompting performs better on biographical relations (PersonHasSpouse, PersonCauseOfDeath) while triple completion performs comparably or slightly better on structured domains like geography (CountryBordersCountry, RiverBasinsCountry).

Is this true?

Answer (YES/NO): NO